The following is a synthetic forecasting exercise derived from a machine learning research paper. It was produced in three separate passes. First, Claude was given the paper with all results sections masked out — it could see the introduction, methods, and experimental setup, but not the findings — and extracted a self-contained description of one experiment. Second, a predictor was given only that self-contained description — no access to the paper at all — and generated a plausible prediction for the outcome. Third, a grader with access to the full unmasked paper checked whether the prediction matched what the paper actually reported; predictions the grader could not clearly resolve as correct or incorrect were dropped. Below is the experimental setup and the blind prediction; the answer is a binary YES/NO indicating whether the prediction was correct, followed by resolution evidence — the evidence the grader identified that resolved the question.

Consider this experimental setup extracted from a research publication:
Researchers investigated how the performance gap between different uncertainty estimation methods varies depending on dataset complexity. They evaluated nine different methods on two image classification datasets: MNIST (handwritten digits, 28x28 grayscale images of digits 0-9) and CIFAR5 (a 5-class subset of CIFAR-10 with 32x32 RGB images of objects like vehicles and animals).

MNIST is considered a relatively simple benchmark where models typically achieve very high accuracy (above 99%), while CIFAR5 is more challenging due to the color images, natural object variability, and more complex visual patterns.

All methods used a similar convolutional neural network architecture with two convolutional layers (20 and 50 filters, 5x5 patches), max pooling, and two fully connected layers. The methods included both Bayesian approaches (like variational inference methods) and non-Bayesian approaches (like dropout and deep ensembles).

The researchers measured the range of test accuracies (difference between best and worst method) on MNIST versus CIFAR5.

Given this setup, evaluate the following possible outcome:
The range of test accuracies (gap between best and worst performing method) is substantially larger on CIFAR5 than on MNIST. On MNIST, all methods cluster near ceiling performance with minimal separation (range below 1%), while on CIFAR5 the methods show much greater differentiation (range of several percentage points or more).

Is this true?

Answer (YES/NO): YES